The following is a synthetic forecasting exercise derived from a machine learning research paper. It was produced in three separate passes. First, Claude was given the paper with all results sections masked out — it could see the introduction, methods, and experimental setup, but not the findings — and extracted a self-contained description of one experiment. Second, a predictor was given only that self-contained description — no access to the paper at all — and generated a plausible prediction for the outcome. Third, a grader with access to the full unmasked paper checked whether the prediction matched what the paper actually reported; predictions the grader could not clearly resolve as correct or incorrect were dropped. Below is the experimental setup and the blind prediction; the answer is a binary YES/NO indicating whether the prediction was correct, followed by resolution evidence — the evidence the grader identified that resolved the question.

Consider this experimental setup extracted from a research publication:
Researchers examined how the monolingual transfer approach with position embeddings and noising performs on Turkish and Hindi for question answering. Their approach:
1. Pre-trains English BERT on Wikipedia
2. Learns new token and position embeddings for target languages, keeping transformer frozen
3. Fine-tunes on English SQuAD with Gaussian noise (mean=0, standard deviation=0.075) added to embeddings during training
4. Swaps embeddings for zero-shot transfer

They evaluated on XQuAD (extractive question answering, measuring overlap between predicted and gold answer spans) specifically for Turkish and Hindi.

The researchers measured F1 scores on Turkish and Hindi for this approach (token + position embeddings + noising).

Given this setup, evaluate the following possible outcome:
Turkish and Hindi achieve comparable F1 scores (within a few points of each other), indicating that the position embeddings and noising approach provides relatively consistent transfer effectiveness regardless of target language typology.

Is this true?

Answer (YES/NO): NO